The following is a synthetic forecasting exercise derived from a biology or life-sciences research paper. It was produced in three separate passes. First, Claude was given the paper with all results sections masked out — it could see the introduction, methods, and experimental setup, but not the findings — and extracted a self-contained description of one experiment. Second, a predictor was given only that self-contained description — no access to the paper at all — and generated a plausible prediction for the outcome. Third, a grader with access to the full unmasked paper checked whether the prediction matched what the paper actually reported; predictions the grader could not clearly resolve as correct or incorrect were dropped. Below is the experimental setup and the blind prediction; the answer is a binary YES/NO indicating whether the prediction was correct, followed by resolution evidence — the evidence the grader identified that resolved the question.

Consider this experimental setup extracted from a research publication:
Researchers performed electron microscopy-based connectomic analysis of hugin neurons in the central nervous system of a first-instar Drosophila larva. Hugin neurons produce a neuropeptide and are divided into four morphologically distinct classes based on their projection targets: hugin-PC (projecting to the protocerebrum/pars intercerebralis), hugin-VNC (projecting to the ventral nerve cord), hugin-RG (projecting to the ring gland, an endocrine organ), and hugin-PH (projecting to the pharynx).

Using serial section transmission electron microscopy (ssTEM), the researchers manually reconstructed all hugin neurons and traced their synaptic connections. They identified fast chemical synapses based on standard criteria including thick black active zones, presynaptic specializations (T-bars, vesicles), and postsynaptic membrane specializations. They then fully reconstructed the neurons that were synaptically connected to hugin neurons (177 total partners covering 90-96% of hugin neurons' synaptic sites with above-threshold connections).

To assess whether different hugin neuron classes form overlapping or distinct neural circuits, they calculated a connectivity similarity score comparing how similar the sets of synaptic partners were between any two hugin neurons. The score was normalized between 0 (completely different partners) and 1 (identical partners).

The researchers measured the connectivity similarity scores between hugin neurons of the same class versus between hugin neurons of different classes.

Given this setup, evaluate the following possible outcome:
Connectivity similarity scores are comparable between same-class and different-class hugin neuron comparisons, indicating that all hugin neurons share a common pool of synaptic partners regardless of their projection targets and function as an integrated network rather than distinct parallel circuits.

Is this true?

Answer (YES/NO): NO